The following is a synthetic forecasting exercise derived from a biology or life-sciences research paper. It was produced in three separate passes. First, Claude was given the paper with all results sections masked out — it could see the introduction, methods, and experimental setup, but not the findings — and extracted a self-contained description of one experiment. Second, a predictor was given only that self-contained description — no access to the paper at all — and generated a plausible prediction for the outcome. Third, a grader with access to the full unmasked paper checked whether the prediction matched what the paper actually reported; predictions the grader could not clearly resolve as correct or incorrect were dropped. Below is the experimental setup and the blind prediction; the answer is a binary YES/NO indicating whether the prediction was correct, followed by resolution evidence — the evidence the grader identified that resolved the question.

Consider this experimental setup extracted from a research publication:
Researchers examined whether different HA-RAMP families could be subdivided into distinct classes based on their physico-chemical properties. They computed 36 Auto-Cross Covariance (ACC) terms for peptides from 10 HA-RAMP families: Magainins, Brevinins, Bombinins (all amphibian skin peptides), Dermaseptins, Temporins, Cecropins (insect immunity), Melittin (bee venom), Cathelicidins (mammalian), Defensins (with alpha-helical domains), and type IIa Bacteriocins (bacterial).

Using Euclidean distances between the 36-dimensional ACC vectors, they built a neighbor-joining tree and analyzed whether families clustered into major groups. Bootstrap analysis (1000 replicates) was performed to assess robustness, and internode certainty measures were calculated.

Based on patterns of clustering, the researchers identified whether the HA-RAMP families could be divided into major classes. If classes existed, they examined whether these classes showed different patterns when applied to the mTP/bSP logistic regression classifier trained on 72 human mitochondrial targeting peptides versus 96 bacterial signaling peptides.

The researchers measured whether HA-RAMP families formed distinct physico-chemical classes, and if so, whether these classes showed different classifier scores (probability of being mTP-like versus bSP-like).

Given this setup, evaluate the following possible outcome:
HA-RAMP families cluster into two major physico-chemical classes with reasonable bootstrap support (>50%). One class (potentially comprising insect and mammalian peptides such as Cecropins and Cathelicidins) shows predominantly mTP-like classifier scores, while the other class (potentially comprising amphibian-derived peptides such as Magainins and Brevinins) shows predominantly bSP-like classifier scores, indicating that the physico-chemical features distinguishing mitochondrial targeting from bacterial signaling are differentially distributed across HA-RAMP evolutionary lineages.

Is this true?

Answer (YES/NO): NO